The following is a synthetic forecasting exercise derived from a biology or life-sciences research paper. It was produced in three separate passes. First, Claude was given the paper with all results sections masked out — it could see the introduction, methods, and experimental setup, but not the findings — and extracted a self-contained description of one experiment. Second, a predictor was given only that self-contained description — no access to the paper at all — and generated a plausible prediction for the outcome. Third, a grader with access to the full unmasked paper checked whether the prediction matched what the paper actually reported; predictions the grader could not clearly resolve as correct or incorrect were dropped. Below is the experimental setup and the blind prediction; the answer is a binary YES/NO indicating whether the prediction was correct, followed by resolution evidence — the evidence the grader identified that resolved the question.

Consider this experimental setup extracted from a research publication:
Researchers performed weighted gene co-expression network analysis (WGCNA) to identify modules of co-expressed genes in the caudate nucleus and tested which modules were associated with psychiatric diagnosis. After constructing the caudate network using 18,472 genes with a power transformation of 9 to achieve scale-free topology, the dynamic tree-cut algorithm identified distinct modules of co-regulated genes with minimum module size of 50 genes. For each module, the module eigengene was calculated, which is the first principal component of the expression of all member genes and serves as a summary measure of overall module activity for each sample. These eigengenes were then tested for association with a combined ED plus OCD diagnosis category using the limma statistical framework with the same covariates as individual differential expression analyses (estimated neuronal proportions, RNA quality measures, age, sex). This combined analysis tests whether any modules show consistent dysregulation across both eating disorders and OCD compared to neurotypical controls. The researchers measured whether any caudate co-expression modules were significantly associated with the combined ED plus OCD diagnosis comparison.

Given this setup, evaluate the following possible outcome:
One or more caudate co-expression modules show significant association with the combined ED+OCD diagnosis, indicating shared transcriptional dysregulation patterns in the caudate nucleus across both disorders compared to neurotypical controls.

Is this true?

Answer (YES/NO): YES